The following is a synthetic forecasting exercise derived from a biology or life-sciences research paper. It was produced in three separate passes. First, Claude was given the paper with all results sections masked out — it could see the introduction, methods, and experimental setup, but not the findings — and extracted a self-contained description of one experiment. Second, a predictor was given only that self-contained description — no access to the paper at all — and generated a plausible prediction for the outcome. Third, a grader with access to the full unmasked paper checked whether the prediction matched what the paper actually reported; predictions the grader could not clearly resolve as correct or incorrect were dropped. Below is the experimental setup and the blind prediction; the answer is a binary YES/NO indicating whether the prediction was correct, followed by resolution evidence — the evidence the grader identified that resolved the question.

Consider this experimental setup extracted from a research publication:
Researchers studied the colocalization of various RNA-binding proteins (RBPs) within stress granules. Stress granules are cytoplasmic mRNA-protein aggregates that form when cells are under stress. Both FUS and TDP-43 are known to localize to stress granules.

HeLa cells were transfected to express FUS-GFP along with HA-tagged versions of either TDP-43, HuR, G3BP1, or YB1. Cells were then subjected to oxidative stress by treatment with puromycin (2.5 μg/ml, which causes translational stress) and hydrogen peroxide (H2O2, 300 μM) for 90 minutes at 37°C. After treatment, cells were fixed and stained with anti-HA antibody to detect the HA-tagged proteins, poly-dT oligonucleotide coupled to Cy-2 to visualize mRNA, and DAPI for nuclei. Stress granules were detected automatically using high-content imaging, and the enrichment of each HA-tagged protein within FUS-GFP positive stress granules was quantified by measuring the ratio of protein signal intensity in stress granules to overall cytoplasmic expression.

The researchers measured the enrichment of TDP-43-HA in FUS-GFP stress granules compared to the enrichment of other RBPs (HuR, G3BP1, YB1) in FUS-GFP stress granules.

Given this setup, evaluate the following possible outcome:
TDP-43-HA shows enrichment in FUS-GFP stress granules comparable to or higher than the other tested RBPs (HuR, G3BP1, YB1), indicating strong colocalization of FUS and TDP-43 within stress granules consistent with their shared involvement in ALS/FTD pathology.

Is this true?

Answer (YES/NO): YES